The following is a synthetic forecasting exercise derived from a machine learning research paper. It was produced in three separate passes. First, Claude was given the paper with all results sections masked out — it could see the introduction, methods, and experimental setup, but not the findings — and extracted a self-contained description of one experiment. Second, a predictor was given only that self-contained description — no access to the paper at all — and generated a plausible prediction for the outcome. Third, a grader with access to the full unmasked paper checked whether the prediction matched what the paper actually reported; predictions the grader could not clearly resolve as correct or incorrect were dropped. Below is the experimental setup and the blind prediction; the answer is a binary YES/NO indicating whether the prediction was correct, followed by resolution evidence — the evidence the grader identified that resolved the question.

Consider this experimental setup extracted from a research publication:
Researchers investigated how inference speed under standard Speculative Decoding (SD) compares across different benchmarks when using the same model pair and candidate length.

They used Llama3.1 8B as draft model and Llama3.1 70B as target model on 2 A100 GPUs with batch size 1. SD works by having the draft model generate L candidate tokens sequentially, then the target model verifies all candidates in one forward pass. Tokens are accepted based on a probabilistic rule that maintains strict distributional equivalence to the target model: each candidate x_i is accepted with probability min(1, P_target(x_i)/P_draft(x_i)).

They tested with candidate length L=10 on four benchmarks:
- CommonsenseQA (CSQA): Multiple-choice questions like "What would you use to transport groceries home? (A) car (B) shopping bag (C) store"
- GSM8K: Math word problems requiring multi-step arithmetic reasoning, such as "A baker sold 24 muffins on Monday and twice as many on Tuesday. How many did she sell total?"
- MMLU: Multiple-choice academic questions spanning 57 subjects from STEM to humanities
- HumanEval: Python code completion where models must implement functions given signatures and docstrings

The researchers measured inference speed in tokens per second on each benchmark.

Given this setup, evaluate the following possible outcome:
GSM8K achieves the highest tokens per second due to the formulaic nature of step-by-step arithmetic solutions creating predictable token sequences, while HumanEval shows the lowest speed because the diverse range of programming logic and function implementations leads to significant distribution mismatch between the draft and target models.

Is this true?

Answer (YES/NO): NO